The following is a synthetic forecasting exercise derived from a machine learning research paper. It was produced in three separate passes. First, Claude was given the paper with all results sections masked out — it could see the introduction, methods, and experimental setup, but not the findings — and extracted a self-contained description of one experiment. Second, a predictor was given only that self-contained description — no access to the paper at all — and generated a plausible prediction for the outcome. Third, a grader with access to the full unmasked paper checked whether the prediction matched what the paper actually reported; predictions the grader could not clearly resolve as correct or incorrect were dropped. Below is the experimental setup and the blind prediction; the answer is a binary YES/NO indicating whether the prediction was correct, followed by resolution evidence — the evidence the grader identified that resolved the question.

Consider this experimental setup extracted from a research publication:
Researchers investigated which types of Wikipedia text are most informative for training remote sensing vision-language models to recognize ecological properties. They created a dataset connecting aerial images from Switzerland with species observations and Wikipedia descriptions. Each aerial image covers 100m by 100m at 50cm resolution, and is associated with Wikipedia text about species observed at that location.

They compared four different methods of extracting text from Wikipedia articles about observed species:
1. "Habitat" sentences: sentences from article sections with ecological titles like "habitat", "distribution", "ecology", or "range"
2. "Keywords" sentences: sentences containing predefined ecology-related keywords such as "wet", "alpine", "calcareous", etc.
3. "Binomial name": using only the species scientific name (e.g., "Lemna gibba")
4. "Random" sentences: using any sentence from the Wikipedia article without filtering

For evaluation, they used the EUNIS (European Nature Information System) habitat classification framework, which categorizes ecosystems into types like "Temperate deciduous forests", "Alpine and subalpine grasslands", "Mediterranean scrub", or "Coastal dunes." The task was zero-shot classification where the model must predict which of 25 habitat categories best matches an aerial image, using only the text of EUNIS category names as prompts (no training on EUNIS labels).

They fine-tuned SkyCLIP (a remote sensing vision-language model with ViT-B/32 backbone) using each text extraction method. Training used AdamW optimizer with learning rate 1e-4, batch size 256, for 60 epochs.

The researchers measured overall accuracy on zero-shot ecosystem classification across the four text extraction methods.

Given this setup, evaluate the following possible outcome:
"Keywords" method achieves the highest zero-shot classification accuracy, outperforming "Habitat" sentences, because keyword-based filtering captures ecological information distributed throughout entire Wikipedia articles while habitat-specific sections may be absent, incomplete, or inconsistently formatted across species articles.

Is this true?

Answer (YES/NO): NO